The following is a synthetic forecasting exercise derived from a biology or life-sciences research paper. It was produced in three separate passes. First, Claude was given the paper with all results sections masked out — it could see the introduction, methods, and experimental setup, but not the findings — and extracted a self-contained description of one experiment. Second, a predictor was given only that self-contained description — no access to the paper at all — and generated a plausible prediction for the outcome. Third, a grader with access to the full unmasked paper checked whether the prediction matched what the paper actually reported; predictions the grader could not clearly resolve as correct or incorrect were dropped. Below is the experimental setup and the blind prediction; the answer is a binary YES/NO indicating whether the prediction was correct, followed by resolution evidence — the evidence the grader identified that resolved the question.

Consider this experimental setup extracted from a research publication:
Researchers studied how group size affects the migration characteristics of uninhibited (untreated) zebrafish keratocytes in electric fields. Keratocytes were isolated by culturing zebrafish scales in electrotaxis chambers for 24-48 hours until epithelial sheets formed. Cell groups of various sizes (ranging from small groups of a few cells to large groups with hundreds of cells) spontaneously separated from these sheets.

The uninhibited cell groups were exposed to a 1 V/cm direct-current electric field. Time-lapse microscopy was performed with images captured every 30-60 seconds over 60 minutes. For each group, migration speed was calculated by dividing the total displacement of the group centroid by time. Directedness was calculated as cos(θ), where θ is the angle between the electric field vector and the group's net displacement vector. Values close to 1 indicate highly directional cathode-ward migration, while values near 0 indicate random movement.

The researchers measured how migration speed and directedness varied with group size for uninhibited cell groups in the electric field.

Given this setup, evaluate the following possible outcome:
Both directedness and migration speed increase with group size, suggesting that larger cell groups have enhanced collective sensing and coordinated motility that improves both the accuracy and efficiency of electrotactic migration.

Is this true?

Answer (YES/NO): NO